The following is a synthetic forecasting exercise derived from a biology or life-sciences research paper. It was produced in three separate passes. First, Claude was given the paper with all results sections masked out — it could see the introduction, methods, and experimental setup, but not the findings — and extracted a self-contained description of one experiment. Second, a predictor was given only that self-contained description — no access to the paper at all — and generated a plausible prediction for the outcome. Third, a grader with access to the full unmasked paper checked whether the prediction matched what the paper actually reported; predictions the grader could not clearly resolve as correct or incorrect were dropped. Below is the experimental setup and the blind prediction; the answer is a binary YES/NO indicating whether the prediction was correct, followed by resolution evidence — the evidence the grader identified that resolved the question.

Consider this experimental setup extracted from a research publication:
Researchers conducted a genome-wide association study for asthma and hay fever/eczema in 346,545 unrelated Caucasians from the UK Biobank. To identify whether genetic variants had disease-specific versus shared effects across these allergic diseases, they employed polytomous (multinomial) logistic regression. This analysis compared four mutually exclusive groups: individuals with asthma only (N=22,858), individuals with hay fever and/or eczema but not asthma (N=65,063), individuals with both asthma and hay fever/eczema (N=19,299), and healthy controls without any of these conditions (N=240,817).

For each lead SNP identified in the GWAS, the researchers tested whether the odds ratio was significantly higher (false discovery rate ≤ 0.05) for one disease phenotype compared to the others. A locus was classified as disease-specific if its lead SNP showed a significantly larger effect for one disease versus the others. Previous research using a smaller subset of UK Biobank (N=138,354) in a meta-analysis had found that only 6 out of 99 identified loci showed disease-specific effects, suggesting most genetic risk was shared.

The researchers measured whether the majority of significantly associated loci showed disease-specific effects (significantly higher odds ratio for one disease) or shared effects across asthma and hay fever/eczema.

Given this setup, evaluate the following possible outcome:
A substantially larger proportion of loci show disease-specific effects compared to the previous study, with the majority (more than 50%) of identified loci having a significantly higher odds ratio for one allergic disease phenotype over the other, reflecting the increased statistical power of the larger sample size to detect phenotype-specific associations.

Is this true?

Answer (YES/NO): NO